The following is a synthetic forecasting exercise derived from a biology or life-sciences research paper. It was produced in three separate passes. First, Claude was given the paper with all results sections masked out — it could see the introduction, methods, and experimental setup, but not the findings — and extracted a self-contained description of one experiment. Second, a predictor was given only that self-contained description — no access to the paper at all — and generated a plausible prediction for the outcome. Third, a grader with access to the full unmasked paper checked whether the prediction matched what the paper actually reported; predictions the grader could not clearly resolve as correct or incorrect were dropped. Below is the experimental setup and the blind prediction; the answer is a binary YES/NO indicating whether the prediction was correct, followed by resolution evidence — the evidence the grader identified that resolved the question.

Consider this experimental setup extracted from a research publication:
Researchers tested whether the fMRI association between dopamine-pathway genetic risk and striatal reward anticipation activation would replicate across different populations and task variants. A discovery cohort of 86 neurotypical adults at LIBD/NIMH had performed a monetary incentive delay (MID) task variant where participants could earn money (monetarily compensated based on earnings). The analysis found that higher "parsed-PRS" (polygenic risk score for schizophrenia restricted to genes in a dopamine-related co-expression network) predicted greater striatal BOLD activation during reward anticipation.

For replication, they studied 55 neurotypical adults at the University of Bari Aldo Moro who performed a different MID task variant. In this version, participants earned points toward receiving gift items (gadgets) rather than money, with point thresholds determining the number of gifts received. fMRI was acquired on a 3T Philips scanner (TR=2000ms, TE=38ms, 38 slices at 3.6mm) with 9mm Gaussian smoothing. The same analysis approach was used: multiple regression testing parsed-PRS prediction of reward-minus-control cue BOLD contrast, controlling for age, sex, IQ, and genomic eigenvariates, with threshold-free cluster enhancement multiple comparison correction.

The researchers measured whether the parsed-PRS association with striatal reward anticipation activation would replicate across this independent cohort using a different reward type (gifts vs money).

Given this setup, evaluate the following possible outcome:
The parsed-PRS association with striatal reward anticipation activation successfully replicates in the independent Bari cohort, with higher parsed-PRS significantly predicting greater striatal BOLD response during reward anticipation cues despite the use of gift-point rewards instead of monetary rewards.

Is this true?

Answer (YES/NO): YES